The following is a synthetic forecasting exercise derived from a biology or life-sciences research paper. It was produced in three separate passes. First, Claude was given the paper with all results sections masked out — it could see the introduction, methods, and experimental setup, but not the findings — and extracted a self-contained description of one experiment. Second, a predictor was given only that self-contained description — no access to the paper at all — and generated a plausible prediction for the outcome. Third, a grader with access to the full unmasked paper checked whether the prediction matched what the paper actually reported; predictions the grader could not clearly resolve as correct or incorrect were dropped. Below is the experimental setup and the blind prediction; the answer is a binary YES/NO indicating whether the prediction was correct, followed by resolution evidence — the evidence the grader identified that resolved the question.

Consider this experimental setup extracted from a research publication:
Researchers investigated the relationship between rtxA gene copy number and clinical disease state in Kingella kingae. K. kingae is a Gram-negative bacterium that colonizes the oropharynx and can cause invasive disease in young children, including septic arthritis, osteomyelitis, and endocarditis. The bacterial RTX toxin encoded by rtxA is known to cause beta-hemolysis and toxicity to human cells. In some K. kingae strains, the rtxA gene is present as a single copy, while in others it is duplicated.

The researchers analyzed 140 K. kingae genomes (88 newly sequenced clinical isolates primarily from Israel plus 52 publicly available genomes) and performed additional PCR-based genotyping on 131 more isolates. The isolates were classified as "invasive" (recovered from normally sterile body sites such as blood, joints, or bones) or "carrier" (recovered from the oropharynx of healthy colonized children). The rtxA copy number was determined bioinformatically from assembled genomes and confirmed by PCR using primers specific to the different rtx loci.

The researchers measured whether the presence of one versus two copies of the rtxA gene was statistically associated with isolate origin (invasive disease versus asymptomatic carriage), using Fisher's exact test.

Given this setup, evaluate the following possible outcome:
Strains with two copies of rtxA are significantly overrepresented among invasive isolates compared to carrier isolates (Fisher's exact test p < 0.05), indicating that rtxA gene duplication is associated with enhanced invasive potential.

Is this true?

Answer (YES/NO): YES